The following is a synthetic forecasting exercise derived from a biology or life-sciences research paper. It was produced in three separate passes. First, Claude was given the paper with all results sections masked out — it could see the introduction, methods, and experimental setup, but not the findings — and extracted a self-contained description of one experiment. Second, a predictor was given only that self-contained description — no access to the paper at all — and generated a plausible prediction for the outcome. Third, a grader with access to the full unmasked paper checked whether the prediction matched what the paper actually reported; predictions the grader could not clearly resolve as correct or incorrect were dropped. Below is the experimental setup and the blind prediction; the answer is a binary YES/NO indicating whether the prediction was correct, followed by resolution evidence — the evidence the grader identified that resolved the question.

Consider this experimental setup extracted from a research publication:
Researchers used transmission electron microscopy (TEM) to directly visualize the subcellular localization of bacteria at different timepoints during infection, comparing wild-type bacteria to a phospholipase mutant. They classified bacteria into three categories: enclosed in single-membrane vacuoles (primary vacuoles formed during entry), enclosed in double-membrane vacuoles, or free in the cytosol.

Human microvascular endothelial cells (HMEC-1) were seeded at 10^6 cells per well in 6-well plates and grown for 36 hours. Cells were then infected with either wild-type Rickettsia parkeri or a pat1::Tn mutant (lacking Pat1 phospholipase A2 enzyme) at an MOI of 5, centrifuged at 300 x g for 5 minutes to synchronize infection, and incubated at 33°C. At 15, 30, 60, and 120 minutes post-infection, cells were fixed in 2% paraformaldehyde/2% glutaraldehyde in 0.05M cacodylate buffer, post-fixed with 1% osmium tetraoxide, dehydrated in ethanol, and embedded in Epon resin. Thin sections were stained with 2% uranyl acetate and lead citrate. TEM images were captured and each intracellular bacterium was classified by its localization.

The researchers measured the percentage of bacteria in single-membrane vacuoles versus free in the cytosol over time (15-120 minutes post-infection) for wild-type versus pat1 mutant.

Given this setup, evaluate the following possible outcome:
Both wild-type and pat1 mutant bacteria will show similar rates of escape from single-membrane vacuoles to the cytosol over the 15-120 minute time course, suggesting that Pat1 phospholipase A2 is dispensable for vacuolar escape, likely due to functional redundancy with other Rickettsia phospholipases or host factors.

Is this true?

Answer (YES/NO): NO